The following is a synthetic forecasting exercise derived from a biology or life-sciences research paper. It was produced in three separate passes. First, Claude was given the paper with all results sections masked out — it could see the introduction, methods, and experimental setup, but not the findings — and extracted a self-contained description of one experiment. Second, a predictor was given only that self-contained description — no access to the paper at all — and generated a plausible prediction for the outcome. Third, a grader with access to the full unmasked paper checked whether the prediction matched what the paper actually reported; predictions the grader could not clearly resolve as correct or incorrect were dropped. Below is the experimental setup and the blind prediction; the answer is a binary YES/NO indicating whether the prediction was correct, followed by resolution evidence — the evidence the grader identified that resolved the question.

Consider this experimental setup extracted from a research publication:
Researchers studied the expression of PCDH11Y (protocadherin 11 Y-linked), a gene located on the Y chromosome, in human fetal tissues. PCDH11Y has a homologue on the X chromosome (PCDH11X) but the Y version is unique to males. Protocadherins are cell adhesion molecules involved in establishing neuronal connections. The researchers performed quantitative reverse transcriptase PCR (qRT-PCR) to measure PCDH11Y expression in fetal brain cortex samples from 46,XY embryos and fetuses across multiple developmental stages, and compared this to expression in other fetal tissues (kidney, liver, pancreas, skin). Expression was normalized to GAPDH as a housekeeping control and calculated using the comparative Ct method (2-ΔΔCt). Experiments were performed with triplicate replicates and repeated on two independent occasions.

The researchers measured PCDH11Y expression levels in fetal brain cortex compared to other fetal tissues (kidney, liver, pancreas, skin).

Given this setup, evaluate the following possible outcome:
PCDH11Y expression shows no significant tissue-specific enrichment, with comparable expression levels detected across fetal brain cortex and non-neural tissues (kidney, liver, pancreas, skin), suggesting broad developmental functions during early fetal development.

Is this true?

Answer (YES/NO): NO